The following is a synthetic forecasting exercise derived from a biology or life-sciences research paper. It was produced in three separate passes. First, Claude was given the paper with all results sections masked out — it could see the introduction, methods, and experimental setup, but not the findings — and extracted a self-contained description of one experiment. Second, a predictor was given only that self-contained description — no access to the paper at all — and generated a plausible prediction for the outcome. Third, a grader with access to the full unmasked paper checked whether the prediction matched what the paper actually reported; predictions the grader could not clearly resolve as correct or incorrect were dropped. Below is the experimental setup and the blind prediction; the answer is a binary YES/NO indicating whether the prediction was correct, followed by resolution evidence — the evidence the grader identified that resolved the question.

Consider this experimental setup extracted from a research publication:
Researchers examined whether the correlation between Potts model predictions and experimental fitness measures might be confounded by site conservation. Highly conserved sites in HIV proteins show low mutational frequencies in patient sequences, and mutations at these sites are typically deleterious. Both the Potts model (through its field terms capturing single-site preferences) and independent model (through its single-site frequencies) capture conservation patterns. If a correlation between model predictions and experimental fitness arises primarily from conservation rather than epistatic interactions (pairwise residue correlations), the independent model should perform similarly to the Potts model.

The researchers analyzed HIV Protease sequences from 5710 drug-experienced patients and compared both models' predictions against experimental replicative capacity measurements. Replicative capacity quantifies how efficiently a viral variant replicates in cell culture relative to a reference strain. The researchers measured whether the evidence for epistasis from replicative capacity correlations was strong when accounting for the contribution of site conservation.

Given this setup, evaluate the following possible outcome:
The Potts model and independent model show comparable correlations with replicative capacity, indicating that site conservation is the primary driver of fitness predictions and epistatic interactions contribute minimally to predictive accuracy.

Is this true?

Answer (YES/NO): YES